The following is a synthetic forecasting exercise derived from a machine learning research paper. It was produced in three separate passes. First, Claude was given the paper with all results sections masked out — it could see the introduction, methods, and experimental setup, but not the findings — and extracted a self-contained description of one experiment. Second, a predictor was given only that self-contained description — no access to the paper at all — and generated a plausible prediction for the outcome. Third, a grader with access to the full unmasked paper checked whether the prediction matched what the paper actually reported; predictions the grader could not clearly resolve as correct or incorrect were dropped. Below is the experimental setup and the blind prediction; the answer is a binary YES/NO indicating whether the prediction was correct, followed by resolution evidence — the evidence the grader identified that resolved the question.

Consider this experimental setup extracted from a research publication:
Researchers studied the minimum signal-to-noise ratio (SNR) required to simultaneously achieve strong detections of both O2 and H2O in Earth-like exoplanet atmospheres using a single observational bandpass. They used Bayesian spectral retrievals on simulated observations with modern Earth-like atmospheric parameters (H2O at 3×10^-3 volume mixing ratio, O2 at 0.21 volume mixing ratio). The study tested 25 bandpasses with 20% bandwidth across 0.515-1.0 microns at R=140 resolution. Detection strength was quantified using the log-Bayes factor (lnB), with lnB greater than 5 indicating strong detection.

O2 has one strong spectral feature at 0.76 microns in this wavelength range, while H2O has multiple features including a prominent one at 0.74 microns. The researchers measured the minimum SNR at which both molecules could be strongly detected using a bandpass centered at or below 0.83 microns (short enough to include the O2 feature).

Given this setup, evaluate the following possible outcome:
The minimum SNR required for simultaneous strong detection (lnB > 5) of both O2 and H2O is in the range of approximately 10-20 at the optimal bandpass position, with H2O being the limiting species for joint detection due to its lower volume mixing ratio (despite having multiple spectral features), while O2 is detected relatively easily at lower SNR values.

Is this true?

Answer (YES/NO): NO